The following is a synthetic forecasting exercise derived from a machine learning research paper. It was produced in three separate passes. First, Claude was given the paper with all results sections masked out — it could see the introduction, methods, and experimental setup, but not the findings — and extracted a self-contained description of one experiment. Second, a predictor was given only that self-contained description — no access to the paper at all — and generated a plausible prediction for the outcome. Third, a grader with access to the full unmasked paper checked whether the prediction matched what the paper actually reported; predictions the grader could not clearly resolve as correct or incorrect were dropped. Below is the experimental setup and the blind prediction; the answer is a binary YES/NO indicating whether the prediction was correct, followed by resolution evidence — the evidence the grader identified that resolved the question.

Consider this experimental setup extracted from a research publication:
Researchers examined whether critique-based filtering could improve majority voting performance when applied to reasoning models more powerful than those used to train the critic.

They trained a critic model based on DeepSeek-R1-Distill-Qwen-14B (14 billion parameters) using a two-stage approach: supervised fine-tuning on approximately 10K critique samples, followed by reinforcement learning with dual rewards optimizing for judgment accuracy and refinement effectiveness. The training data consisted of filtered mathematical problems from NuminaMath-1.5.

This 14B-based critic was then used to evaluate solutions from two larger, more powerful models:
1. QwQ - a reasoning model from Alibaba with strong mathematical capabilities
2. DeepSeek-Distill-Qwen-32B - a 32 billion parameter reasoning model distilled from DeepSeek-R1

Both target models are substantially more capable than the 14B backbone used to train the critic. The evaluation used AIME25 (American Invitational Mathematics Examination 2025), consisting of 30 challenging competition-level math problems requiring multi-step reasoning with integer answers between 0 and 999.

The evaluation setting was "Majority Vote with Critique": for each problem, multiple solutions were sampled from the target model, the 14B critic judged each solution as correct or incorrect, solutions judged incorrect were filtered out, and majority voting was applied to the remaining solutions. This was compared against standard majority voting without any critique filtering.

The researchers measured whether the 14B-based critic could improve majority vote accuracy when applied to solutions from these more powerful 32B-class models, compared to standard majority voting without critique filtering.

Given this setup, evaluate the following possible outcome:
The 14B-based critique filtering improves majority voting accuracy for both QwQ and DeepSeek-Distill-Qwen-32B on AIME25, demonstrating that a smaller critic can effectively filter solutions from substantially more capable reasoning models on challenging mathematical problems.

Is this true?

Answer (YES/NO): YES